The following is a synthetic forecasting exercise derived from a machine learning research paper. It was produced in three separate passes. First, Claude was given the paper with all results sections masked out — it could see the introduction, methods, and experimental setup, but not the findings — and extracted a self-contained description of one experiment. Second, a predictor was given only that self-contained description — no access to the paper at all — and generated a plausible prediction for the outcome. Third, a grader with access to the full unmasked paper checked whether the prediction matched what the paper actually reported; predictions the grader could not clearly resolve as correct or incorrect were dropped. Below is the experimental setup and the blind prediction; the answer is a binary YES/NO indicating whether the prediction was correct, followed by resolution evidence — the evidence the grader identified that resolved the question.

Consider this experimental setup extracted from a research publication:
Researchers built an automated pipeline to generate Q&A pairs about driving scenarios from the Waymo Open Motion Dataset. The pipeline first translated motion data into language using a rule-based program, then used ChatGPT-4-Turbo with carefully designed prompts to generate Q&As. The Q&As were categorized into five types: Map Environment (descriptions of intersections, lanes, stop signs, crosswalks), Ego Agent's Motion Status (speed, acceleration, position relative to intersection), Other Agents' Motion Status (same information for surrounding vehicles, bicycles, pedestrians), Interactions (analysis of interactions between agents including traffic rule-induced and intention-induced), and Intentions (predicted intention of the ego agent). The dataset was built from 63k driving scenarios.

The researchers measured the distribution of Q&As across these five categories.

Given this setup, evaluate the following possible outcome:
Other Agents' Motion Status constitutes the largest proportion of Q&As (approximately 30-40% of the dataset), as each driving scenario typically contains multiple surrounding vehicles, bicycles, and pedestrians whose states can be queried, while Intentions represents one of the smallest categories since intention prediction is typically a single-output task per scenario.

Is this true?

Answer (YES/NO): NO